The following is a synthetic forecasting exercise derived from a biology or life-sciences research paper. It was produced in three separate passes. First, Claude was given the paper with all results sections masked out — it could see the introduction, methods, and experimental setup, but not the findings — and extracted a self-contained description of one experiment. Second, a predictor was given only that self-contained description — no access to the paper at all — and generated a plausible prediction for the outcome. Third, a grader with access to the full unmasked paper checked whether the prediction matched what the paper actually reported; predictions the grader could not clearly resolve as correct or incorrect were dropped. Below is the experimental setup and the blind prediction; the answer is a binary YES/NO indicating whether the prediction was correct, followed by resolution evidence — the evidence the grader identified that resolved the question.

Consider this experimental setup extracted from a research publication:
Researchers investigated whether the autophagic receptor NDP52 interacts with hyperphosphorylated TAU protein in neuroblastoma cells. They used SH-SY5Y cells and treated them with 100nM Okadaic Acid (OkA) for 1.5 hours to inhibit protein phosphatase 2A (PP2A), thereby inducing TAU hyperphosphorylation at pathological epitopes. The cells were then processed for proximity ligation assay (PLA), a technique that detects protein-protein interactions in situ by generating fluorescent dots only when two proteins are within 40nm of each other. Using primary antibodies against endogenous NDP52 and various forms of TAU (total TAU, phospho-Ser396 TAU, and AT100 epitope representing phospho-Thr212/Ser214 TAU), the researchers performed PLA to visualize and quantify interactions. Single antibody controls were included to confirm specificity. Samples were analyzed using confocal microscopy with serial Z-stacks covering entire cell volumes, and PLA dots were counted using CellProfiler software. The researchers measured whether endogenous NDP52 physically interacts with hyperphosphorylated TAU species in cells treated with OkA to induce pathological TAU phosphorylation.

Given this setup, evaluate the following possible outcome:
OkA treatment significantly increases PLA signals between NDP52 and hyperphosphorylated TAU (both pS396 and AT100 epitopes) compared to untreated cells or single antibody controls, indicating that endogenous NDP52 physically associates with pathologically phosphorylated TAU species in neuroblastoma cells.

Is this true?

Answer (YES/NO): YES